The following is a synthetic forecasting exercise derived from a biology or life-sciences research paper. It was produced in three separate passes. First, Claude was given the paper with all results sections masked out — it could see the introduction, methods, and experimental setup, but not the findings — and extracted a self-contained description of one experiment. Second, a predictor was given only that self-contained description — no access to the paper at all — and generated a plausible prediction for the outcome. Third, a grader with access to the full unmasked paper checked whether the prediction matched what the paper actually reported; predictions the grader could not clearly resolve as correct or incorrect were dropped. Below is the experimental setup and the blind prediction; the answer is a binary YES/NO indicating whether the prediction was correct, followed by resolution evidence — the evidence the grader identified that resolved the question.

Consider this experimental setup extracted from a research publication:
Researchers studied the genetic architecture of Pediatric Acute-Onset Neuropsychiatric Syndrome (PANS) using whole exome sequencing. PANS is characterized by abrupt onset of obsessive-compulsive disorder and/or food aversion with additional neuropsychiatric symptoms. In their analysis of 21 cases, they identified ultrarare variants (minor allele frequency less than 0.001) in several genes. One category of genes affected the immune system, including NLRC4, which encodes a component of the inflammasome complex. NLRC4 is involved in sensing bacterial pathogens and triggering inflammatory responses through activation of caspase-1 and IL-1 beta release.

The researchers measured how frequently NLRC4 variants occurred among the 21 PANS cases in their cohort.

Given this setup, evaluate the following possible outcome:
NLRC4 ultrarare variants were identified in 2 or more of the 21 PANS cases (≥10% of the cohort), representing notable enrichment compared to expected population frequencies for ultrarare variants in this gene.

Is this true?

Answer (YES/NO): YES